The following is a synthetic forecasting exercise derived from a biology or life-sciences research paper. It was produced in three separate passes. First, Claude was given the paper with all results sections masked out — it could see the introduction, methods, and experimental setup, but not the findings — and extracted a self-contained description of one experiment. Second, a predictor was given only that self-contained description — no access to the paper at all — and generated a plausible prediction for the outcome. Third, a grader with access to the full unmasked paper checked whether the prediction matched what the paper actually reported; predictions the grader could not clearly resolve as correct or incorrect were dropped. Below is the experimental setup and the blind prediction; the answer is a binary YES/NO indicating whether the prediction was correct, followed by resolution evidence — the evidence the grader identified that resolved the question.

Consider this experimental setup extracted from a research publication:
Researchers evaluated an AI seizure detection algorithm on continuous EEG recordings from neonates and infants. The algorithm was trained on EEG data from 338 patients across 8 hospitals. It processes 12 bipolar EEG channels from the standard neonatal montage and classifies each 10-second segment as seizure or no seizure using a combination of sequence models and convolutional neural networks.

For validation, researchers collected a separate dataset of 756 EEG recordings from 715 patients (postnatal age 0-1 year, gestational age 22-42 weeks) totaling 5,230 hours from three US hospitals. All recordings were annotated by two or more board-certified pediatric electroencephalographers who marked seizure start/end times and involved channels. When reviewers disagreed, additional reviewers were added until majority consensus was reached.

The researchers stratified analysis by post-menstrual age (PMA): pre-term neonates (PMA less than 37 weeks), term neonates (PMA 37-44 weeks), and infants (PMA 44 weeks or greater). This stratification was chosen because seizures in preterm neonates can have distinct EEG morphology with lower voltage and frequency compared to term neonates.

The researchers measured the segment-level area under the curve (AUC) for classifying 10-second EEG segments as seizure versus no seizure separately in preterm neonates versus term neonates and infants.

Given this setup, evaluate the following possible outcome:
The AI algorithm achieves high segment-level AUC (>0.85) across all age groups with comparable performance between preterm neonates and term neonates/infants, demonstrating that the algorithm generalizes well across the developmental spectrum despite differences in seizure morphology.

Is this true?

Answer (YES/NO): YES